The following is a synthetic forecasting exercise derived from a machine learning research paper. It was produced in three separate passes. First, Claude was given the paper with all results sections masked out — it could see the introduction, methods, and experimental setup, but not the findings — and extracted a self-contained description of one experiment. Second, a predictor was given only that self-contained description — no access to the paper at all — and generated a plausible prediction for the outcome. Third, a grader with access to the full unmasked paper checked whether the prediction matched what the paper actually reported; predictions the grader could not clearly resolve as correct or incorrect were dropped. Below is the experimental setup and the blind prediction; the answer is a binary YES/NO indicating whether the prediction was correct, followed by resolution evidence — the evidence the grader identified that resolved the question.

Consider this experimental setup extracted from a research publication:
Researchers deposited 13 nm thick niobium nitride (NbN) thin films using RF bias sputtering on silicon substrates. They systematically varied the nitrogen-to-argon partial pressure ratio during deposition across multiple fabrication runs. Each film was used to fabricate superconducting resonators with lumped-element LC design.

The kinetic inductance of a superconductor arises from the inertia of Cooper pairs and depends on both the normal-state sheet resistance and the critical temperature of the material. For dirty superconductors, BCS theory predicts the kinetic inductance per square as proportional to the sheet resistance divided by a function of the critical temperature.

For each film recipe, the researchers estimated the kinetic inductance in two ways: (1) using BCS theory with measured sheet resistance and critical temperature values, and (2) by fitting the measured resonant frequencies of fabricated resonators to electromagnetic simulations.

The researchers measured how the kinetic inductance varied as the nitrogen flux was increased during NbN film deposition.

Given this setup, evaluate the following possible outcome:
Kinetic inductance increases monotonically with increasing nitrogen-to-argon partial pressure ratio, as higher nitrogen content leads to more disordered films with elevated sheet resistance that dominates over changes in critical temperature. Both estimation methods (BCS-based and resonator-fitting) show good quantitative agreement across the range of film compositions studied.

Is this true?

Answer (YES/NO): NO